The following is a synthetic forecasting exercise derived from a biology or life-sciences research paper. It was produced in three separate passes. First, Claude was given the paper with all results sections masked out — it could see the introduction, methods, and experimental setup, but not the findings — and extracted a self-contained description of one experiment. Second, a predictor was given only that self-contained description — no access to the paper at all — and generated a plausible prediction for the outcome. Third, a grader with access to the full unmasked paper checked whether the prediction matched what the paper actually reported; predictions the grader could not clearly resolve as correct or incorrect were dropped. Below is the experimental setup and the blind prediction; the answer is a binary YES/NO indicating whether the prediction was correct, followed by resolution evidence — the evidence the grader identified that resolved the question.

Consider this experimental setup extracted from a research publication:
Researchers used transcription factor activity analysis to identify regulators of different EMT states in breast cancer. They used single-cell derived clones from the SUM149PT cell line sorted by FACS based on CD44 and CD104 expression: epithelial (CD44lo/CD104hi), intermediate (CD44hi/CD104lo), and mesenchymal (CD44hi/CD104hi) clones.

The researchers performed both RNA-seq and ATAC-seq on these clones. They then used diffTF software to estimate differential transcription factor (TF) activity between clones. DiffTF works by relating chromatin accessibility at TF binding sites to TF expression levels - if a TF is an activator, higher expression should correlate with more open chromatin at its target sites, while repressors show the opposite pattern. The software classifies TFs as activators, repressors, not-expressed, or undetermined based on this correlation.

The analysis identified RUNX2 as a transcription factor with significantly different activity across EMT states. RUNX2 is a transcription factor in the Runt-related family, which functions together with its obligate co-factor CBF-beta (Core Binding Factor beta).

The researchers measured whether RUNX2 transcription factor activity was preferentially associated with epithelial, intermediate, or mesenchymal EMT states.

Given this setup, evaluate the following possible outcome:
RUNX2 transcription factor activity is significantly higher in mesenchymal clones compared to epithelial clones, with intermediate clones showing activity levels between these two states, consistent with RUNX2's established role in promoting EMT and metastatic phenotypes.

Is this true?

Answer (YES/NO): NO